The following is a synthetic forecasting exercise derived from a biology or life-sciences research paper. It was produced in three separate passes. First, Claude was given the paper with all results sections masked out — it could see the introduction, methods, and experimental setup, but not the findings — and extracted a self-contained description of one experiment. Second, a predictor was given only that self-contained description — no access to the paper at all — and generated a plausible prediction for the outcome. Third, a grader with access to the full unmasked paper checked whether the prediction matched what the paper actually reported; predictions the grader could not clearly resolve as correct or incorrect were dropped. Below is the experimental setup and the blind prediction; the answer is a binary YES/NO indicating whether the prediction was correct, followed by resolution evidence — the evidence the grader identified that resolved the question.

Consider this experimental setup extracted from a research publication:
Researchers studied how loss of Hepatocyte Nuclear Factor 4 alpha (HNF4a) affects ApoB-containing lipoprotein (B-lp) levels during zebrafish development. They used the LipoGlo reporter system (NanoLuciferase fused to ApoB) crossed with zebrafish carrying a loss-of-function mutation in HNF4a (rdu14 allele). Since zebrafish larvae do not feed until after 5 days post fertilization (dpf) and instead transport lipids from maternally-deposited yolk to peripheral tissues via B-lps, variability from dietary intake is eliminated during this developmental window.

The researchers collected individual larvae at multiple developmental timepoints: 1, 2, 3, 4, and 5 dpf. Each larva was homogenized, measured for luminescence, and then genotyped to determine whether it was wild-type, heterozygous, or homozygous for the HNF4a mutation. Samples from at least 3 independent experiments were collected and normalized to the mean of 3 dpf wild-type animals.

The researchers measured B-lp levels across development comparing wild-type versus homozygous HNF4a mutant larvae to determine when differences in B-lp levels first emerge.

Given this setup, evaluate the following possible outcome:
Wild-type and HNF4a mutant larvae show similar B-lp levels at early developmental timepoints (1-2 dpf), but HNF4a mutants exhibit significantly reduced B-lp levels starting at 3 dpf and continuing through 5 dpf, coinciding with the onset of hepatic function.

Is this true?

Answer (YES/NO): NO